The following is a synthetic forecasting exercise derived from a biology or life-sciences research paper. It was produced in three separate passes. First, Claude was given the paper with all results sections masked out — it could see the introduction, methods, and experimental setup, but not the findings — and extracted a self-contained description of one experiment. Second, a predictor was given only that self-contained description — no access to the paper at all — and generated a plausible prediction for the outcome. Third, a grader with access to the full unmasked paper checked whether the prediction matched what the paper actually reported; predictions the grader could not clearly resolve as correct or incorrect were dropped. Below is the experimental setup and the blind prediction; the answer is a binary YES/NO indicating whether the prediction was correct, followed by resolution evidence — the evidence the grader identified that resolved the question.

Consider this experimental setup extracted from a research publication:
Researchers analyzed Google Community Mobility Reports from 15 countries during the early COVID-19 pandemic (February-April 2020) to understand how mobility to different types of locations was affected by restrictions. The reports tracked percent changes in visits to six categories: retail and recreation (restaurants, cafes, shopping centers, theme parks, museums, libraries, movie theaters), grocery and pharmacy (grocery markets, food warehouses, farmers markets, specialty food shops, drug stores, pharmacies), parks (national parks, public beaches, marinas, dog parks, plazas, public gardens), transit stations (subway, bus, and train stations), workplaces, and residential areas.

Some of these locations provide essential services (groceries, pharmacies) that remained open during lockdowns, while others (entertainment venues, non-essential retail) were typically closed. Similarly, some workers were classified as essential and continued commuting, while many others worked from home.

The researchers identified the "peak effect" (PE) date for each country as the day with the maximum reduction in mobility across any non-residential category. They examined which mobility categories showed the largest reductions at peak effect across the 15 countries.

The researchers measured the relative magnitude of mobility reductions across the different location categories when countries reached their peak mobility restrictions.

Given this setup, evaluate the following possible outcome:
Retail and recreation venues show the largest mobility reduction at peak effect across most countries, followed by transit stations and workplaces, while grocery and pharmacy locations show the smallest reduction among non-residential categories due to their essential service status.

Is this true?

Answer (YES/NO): NO